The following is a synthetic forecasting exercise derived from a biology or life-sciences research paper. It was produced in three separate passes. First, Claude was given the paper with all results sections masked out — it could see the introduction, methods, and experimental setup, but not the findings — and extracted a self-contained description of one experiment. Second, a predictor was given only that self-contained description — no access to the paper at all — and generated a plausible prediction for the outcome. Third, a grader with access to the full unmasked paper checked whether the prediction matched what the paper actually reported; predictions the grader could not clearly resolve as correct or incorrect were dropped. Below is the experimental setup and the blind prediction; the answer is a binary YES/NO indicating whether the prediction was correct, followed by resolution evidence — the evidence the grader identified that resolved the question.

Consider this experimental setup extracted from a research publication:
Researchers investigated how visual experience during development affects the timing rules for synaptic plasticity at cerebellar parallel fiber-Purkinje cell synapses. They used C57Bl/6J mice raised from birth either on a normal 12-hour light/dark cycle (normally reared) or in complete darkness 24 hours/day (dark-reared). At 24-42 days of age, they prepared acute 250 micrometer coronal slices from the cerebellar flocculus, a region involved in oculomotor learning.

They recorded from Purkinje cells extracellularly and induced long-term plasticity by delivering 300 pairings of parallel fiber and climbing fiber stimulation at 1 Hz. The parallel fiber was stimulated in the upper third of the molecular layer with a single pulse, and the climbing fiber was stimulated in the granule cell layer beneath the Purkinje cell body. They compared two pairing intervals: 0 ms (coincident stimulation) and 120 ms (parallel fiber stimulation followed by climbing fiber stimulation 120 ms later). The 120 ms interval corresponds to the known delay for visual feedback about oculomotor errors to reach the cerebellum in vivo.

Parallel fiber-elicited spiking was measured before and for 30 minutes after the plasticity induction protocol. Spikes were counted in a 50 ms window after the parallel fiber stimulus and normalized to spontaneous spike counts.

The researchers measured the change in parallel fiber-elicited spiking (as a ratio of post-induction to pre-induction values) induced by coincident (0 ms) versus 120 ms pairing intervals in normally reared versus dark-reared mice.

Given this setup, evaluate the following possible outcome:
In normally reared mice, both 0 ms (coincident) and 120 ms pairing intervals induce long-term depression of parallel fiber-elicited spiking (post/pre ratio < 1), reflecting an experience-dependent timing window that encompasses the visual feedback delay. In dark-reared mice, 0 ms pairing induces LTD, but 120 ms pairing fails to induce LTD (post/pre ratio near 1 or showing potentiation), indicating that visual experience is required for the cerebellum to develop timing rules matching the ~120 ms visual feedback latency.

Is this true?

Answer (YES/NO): NO